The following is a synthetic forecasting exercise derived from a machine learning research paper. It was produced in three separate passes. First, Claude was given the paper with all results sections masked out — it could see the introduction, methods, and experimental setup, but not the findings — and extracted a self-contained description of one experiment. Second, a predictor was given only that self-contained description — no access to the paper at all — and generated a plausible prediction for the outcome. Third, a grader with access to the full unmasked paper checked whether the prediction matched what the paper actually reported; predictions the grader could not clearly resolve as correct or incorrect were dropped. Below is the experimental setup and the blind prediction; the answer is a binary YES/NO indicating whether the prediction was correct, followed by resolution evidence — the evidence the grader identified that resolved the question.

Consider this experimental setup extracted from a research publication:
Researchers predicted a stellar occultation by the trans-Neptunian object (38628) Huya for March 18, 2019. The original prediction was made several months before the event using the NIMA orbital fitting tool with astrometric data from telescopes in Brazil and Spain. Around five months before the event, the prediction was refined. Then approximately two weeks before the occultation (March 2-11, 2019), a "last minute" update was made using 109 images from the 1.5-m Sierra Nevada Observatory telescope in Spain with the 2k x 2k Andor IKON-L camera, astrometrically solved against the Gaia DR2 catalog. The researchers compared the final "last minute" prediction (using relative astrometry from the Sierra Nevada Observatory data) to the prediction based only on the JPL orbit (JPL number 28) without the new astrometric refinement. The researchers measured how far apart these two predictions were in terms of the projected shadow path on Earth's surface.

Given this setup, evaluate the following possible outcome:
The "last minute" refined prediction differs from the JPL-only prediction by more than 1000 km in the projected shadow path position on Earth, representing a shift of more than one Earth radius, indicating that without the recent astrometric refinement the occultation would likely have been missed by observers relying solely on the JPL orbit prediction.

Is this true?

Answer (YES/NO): NO